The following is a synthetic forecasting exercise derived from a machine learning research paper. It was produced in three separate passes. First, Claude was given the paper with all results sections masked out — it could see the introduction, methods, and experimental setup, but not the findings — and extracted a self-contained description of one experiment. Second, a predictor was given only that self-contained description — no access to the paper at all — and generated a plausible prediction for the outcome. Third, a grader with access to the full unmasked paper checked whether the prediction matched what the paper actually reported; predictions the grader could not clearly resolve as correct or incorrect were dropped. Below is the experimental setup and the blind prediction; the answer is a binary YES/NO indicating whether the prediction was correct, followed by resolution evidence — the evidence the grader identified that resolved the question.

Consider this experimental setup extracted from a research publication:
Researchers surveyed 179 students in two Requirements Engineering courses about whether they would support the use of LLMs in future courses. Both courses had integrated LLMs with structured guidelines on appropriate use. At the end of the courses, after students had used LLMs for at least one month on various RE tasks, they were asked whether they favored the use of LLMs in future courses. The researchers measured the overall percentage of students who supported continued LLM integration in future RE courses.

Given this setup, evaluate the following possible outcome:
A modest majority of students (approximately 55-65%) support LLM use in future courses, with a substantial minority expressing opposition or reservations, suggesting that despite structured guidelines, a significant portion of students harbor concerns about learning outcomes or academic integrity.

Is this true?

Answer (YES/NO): NO